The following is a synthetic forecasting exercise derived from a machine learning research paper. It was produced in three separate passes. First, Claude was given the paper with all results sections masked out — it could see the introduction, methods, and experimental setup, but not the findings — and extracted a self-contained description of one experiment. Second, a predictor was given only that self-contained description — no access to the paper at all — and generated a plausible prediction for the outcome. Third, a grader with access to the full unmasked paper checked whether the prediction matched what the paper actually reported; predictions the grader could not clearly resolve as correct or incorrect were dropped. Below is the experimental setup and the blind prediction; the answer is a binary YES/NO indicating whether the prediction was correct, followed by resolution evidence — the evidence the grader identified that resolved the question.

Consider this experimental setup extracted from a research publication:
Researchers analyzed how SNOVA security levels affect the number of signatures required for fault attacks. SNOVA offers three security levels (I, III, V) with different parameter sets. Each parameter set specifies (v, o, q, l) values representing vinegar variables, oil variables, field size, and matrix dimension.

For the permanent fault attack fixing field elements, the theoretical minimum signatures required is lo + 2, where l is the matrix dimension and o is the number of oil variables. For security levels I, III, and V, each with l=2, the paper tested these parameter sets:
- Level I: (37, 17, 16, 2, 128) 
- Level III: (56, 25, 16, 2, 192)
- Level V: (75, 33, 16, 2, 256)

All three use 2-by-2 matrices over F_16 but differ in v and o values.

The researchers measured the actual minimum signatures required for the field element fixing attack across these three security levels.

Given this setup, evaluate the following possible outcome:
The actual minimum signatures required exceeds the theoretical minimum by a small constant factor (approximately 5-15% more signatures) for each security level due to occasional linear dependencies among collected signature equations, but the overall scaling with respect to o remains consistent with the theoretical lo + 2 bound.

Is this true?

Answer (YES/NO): NO